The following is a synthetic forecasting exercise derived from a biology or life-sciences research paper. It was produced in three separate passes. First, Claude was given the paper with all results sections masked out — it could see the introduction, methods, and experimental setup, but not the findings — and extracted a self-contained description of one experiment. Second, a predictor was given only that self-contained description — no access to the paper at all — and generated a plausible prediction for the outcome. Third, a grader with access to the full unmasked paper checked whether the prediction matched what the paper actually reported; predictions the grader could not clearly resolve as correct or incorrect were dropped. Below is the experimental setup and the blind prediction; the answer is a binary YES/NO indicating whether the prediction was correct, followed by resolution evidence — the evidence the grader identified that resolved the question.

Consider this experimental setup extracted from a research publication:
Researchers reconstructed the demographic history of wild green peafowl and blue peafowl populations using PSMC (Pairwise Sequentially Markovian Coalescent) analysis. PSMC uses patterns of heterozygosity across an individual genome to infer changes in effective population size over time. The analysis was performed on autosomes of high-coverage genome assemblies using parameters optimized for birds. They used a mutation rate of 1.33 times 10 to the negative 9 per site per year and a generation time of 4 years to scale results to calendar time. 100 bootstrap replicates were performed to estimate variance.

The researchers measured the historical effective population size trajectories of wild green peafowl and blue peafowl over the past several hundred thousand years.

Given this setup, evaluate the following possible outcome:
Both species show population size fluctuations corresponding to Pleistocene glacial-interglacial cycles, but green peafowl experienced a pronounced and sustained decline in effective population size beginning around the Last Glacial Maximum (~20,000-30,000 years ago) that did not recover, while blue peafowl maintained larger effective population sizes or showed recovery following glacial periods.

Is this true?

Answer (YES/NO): NO